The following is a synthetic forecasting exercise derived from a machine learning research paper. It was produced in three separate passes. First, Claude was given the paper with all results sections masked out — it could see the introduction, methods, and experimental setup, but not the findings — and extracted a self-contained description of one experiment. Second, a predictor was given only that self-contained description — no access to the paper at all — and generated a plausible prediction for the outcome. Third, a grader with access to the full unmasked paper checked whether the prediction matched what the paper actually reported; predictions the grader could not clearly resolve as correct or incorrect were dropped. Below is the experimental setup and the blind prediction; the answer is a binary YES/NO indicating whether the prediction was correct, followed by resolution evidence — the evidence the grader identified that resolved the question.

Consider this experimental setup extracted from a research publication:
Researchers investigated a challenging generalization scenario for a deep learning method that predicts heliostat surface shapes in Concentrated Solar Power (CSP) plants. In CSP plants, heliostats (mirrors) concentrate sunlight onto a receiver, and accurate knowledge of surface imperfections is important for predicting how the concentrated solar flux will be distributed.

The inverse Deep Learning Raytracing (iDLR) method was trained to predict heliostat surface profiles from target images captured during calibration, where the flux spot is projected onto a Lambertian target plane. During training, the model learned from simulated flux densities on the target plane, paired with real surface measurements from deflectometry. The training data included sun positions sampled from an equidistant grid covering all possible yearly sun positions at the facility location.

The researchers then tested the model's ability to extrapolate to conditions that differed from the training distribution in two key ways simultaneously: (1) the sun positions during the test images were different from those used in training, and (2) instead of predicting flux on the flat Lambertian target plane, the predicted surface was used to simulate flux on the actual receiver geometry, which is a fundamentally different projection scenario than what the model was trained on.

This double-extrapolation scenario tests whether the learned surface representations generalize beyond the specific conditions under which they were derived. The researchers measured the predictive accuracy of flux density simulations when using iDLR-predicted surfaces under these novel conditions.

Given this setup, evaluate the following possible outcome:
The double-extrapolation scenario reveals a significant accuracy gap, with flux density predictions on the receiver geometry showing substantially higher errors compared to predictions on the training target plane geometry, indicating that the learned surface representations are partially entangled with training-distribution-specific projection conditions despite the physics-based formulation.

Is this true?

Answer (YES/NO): NO